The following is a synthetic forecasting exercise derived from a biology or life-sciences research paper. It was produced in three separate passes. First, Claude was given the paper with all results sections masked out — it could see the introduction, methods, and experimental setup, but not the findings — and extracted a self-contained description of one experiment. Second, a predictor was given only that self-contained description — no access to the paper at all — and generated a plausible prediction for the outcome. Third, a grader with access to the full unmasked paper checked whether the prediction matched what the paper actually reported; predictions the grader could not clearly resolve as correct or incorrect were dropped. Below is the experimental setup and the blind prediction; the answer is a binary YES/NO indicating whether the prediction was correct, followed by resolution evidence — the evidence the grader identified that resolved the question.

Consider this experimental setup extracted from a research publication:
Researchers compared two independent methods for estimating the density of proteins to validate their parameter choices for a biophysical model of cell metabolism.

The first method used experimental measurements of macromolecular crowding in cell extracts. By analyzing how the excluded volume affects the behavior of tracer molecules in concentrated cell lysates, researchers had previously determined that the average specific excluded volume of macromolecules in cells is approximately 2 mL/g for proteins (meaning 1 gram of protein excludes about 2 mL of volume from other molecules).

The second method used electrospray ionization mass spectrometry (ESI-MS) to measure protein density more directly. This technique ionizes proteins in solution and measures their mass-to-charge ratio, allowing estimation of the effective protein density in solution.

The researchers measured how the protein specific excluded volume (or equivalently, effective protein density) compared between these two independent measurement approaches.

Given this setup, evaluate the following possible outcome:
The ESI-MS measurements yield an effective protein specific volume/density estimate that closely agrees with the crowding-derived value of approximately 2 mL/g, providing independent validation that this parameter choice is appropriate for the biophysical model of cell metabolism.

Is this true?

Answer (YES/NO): YES